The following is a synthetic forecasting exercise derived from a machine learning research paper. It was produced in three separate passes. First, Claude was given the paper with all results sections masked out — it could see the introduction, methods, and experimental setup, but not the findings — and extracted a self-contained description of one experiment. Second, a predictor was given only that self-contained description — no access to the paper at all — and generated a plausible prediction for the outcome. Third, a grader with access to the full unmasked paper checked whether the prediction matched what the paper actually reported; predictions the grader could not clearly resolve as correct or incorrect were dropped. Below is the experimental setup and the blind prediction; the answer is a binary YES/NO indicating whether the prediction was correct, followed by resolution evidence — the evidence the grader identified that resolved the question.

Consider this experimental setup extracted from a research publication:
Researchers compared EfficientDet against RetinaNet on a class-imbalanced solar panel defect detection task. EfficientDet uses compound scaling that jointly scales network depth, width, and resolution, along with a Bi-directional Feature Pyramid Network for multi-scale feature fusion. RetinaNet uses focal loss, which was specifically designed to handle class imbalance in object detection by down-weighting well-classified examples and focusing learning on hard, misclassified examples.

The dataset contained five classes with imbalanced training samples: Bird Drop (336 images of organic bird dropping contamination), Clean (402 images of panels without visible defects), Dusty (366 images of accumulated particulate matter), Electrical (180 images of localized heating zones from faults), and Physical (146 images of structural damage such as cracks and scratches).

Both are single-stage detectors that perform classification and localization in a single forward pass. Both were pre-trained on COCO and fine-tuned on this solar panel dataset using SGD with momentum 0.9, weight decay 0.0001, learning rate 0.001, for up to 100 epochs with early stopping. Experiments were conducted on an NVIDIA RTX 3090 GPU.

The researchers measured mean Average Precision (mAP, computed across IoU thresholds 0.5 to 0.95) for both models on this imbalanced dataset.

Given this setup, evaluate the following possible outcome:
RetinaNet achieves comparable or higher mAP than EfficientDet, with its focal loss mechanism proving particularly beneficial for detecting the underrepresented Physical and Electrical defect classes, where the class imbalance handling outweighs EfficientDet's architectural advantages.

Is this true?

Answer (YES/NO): NO